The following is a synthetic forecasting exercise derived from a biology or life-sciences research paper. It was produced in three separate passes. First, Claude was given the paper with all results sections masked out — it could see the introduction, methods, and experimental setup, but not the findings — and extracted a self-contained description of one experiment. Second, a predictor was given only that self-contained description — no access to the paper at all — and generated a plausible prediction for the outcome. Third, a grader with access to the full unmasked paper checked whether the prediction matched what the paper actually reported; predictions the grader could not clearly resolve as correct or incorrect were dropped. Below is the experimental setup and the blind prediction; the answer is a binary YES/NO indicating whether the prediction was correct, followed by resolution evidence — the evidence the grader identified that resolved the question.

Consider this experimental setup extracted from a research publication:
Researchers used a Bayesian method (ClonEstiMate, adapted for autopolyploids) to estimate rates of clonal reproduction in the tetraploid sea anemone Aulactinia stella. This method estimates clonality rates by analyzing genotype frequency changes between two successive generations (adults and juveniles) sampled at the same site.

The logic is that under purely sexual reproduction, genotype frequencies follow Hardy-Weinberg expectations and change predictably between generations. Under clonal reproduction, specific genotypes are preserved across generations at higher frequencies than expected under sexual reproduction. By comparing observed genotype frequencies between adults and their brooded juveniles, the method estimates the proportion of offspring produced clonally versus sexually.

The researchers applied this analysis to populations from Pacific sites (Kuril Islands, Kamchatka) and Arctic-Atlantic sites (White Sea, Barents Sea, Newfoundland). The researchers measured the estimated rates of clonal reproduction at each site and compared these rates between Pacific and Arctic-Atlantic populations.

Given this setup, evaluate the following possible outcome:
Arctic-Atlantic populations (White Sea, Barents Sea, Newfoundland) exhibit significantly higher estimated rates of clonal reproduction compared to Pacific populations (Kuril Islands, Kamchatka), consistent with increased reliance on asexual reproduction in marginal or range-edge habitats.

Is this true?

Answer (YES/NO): YES